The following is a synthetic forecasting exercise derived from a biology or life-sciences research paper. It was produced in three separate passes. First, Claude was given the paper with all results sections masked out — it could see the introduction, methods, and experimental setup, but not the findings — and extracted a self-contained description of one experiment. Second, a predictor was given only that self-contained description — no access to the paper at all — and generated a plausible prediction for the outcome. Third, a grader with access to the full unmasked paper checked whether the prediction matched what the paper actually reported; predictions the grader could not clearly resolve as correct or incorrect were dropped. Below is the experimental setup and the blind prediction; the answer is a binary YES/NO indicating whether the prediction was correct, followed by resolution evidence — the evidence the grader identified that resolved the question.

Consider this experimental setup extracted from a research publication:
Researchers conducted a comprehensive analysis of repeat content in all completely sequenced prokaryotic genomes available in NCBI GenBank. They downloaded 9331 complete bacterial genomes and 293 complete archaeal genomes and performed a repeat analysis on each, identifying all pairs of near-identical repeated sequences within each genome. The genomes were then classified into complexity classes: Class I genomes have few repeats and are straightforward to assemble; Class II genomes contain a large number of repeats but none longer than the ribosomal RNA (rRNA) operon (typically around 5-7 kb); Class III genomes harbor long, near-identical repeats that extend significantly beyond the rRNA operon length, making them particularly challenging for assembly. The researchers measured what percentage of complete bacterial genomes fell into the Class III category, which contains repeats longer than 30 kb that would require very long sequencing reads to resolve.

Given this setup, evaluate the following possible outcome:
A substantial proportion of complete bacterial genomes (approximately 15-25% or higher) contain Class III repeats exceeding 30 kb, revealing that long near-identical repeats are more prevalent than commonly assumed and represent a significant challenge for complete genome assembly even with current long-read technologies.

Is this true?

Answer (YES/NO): NO